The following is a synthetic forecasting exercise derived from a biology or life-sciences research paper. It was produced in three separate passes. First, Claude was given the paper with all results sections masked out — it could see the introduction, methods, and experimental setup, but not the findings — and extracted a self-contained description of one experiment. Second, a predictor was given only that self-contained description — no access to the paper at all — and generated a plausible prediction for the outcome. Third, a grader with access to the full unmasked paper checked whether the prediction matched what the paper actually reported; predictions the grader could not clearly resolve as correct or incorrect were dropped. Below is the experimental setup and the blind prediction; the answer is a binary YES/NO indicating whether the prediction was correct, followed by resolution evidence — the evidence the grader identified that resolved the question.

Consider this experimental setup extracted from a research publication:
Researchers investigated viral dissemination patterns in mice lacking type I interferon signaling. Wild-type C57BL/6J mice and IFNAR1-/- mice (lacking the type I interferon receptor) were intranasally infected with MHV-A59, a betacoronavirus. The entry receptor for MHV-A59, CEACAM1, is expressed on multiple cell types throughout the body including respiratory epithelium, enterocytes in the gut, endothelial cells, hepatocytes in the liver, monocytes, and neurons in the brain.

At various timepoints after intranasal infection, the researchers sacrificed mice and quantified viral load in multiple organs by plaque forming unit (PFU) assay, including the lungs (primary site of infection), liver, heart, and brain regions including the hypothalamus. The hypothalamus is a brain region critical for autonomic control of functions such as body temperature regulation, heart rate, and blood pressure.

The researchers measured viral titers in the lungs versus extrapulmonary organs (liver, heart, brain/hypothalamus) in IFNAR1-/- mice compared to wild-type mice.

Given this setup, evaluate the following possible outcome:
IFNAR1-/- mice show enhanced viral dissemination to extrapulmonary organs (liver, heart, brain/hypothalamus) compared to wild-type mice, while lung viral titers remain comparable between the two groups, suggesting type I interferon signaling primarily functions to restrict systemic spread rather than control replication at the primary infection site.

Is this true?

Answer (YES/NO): YES